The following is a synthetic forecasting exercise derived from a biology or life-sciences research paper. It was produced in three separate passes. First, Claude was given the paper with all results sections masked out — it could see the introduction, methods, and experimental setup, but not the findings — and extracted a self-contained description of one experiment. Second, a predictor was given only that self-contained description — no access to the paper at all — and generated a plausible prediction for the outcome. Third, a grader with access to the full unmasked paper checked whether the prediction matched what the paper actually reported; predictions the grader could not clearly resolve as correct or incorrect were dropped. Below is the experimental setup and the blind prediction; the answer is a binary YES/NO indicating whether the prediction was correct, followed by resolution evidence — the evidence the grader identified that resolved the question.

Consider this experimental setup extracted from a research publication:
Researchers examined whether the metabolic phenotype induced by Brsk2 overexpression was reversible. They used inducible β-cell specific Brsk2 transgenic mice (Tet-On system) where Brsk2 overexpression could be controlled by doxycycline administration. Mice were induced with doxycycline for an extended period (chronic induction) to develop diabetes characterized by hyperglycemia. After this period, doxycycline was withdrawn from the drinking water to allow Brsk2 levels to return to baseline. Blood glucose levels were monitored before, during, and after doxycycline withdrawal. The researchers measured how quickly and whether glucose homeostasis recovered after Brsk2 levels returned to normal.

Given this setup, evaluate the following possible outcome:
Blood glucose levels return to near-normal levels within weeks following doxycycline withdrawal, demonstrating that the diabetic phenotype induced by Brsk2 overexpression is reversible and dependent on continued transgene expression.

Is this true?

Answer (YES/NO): YES